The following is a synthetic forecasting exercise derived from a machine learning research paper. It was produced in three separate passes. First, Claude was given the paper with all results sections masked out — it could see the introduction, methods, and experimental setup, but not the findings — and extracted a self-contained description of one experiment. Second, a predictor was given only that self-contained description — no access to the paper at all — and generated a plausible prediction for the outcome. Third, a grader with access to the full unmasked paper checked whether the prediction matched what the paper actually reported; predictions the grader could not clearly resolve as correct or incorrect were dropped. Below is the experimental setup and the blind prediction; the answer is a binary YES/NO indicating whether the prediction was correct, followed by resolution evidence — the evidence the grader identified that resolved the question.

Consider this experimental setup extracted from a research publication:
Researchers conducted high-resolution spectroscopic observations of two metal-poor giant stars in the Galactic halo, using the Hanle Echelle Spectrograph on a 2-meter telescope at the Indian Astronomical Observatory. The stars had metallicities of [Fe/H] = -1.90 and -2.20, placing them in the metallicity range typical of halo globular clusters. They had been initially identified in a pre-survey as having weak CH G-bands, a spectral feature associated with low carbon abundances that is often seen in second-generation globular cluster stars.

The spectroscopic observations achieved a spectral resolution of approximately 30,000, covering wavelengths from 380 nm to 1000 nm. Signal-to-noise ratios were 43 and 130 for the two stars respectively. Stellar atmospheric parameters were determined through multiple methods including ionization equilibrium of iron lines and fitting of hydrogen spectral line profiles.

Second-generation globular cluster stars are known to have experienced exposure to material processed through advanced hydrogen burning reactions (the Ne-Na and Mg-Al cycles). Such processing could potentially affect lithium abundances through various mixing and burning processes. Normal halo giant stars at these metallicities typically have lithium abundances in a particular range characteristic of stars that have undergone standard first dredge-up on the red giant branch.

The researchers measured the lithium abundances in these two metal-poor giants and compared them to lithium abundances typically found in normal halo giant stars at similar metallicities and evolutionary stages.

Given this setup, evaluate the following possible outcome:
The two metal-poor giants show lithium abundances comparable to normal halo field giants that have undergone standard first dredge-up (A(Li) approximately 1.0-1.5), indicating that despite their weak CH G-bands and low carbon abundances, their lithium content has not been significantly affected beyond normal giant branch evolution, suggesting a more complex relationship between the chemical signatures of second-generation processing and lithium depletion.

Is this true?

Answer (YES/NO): YES